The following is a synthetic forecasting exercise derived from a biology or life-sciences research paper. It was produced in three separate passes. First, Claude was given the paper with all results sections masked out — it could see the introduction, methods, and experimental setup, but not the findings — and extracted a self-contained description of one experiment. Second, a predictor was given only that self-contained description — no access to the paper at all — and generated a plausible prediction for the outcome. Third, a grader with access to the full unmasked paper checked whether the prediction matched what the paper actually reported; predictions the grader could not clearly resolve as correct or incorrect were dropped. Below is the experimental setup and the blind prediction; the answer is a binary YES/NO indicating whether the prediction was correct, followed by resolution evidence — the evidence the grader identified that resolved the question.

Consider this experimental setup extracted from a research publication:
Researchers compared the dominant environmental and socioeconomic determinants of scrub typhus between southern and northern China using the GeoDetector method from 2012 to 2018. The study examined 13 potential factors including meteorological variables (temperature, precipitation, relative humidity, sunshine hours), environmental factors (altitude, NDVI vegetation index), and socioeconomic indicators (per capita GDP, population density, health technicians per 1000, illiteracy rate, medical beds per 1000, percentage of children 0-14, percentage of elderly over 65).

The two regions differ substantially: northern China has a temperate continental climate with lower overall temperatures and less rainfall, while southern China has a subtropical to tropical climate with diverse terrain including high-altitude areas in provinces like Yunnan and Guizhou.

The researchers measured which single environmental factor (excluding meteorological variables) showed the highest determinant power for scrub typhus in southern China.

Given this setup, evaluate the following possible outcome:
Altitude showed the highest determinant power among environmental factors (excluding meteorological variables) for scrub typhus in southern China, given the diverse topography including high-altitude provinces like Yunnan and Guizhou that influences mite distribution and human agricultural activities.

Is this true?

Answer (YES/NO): YES